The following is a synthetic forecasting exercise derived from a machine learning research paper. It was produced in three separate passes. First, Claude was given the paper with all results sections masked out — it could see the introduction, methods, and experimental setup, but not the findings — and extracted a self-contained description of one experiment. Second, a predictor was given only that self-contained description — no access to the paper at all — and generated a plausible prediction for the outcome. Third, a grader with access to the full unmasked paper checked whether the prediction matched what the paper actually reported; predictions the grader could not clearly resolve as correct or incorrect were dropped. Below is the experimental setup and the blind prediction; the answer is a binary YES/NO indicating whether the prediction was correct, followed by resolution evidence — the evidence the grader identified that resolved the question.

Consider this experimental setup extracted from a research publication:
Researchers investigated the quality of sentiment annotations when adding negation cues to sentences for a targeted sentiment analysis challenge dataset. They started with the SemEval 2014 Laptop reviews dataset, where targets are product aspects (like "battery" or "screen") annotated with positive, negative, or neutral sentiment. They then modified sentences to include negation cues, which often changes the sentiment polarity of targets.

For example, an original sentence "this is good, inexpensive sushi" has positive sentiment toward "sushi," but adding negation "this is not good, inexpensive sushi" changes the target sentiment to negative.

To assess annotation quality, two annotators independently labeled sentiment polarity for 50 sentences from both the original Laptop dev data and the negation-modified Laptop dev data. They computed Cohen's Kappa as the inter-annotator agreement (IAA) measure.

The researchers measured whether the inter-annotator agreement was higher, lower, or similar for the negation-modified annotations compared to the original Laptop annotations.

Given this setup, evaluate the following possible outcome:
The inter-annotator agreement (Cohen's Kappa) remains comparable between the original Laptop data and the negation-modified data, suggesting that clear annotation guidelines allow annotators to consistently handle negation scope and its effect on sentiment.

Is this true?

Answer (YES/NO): YES